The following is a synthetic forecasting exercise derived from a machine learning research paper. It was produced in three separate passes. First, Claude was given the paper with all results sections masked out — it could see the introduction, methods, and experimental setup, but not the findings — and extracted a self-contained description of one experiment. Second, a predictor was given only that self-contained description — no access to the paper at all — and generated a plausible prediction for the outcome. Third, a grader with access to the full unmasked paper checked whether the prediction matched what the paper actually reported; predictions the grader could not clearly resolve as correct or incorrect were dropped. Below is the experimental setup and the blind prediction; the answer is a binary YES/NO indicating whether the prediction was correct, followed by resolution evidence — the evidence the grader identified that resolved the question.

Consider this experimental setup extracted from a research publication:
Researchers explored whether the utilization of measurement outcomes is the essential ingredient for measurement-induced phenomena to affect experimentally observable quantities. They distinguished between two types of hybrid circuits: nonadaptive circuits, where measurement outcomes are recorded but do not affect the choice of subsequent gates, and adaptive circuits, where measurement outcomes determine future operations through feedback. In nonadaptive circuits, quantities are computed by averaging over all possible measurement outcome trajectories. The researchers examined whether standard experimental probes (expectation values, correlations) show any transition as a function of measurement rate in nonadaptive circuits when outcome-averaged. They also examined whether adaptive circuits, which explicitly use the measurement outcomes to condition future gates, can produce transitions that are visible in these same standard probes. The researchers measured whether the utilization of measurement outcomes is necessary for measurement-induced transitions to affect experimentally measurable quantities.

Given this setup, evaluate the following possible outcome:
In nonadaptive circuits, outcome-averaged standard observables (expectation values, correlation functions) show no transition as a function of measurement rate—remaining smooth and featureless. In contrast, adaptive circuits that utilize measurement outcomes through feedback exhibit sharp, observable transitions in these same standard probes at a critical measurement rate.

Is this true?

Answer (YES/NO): NO